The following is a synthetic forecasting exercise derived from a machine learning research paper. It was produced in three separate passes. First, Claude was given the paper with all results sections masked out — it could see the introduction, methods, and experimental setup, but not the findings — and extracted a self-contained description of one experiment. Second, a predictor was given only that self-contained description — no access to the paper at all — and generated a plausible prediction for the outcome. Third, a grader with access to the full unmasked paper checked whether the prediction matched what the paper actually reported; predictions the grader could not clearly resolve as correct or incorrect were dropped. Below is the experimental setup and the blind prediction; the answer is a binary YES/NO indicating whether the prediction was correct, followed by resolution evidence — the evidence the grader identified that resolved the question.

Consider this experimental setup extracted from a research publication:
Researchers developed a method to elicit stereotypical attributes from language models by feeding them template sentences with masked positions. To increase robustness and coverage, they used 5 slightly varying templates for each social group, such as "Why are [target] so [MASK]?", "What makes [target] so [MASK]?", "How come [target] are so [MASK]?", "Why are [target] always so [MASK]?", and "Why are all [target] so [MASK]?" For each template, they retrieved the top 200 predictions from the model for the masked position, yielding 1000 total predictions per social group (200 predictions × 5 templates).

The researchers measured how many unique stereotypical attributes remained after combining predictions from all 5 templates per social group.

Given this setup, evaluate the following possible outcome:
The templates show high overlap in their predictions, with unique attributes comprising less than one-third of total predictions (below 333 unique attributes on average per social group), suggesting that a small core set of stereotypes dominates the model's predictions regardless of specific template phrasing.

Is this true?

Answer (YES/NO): NO